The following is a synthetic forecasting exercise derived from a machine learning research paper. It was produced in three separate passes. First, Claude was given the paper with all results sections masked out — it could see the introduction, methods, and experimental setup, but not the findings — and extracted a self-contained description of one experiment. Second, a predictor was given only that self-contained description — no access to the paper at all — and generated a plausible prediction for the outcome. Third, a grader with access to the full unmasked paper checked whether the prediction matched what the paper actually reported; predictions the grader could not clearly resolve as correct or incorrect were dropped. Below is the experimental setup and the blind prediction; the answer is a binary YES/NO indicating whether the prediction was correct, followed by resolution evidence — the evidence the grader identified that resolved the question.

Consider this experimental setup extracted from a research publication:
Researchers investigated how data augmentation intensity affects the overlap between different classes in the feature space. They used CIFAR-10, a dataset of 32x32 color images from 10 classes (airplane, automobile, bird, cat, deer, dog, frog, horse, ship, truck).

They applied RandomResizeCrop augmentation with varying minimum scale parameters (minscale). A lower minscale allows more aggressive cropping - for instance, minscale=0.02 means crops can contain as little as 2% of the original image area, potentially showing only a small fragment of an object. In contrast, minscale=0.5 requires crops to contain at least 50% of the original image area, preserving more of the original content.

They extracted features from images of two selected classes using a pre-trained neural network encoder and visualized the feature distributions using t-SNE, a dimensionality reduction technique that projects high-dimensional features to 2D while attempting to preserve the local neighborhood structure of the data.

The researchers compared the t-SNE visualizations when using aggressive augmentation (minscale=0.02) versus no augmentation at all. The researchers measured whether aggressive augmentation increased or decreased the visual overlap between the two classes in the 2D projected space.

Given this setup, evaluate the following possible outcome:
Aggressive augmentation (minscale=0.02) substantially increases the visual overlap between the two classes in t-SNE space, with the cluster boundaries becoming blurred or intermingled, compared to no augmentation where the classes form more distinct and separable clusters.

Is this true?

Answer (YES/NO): YES